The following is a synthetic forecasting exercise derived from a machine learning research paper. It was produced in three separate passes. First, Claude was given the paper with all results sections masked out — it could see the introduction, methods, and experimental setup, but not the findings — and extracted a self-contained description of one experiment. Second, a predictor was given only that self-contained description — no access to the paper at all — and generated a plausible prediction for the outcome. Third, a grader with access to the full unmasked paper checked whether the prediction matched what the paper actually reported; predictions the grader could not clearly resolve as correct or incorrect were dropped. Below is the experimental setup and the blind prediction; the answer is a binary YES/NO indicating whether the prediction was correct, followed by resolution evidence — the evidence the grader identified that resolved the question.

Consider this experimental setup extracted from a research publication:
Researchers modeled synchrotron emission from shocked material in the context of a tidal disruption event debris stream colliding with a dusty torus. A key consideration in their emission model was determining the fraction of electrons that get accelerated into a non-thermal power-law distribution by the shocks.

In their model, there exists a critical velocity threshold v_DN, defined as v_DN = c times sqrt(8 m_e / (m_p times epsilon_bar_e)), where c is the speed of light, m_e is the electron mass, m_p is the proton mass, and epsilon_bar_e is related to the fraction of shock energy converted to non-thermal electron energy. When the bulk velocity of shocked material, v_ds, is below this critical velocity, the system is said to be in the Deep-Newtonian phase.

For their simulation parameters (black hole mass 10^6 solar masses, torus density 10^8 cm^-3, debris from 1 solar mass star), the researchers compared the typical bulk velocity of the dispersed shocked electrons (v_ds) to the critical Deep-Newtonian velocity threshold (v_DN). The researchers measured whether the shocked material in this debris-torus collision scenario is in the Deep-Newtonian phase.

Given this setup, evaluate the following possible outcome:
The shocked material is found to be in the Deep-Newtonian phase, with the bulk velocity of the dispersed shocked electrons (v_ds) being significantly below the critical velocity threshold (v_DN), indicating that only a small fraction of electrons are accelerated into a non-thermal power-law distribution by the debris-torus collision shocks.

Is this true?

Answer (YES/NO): YES